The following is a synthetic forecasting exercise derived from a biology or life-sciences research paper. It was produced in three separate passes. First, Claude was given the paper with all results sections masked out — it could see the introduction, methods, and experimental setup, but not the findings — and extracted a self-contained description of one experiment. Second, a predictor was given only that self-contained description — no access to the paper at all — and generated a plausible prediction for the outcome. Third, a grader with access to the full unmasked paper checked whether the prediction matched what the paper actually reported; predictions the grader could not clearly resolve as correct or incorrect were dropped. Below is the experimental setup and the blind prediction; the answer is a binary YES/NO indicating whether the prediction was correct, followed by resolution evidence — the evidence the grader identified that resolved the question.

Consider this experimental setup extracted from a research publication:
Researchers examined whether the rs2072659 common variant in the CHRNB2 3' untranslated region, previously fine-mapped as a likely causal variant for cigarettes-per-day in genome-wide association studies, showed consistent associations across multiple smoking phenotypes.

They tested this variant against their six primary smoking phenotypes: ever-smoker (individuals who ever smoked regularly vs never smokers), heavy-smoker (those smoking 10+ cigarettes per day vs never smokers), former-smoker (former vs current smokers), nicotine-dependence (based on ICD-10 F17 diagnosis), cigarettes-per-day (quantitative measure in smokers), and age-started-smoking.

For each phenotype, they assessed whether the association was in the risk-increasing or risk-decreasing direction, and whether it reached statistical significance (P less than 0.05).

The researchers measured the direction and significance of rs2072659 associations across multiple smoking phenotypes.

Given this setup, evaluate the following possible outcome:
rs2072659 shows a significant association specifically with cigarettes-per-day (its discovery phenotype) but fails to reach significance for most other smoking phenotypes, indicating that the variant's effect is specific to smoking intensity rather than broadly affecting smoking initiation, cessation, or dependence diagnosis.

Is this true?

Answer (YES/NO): NO